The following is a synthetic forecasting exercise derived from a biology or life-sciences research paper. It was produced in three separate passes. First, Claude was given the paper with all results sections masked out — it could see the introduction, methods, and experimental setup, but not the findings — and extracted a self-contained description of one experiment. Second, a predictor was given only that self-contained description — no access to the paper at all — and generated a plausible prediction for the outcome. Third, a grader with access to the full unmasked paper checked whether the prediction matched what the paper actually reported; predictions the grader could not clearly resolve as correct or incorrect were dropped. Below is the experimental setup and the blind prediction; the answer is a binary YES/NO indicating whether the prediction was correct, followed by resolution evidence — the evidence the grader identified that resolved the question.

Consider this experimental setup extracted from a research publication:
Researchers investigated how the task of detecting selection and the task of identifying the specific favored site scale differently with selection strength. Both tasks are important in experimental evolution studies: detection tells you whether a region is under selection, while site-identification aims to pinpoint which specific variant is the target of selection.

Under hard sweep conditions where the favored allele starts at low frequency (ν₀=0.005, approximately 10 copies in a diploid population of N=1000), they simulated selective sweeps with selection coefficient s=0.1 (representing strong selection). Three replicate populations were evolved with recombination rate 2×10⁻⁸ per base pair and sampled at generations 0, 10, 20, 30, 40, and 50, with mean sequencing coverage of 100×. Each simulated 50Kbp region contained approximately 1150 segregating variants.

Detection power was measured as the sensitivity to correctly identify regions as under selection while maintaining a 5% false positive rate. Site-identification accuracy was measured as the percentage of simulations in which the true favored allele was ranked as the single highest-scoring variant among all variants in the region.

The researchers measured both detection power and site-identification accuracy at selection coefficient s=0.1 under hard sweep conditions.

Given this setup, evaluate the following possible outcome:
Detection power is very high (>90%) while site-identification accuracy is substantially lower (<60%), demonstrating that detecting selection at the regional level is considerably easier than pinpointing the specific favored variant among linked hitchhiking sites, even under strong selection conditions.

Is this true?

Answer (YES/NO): NO